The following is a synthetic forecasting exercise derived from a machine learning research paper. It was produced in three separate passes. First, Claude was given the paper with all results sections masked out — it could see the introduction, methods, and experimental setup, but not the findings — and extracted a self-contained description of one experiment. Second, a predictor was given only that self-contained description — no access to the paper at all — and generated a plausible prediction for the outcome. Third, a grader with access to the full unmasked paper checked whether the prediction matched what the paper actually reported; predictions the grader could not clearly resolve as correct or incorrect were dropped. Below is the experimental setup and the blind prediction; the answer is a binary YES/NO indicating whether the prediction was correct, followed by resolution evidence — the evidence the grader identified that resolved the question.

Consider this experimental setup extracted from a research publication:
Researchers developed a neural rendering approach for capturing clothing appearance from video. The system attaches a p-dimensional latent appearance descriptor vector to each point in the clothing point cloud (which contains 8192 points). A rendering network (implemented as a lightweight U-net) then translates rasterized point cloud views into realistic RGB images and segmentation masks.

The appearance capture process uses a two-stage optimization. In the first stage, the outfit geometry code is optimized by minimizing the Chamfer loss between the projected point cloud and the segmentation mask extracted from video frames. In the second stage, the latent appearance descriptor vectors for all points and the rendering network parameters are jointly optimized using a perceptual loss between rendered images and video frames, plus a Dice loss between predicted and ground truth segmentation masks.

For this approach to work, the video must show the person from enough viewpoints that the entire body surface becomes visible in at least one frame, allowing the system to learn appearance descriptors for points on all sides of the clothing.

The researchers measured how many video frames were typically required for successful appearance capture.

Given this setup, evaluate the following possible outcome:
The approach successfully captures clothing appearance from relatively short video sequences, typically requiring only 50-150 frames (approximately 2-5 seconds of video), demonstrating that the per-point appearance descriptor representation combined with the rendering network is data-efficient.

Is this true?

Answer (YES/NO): NO